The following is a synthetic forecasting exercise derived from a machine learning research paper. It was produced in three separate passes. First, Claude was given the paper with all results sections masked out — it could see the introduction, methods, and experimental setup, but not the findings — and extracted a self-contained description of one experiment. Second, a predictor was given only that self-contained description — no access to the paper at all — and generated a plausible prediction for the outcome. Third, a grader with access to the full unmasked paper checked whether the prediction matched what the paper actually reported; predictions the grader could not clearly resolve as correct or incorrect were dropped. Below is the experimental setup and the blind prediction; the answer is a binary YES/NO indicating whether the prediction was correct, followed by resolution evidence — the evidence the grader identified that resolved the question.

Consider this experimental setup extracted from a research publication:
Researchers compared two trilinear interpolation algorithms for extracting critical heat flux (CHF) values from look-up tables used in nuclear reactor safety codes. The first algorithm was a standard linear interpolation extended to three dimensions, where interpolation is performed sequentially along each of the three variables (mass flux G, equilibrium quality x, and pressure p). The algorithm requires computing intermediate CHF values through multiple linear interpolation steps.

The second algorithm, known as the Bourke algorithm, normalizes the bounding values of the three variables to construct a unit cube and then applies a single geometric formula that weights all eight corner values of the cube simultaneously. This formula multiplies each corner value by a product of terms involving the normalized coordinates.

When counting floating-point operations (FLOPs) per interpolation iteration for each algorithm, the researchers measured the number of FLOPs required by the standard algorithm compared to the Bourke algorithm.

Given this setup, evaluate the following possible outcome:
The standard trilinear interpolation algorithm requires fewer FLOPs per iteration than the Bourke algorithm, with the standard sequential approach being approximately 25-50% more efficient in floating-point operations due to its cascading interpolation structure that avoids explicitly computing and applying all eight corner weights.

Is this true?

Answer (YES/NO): YES